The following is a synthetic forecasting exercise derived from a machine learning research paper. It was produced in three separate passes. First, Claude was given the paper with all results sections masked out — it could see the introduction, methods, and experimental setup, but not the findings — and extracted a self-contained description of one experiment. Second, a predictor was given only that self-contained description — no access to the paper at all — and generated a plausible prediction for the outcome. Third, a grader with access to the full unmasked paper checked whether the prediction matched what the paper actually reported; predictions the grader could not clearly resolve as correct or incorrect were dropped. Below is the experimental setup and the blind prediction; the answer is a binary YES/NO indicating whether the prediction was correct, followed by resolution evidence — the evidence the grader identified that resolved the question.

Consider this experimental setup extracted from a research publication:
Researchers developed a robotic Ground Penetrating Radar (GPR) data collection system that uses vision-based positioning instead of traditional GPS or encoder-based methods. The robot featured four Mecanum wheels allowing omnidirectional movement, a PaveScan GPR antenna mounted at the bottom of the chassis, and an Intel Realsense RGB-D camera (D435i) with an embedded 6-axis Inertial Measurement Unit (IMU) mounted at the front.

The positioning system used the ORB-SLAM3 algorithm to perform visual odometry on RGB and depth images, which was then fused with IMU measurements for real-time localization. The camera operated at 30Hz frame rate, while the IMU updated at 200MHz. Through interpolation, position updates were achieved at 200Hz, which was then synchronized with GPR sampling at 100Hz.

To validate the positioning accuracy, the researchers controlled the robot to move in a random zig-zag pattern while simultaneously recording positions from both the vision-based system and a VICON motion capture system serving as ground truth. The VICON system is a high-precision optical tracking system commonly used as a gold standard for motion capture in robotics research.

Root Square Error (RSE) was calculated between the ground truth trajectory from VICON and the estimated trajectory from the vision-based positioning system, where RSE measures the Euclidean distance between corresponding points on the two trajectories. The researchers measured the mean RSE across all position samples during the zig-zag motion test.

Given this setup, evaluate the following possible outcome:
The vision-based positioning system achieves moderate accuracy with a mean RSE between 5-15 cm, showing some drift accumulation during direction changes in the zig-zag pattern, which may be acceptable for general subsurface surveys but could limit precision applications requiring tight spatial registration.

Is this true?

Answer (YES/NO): NO